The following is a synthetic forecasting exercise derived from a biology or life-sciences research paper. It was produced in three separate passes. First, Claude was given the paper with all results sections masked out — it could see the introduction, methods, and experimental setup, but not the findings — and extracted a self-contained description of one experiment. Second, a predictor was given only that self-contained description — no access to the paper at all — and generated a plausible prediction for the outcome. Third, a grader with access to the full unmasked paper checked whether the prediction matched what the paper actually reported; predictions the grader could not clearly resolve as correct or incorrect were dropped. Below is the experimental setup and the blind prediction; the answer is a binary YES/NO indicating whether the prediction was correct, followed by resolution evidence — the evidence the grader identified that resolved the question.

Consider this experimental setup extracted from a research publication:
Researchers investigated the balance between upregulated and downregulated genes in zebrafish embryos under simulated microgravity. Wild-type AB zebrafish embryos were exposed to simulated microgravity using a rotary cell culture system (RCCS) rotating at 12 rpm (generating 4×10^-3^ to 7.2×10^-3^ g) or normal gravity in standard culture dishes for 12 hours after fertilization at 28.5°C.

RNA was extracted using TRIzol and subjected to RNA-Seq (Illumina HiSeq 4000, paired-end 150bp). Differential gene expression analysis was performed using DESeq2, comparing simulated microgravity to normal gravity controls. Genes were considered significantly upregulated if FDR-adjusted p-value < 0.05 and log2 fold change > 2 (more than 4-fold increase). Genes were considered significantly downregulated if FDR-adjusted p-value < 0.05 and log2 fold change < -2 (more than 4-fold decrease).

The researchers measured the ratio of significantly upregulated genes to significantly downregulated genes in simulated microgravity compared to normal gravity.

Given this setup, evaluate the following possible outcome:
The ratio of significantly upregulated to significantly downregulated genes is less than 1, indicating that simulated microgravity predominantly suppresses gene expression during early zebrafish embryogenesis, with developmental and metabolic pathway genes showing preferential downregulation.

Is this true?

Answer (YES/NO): NO